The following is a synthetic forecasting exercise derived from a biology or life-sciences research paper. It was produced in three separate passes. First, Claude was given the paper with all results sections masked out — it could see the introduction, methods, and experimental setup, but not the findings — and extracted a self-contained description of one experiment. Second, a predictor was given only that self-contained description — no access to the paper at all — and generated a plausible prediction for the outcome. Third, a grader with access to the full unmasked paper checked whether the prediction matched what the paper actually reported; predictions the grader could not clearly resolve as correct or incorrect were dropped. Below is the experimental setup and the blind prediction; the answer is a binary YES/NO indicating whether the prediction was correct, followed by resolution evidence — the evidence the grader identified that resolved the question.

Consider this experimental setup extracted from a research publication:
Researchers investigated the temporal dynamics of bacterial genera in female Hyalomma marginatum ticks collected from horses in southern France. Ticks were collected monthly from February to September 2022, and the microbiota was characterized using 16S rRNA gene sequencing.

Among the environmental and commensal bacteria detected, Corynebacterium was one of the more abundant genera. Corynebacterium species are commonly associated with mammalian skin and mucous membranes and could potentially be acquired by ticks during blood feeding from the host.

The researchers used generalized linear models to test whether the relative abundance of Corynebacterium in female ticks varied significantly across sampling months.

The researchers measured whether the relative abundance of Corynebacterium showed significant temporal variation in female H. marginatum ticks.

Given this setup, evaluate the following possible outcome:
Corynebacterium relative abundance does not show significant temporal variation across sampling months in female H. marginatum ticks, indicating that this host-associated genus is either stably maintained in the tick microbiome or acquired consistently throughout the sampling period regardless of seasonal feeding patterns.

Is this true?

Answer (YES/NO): NO